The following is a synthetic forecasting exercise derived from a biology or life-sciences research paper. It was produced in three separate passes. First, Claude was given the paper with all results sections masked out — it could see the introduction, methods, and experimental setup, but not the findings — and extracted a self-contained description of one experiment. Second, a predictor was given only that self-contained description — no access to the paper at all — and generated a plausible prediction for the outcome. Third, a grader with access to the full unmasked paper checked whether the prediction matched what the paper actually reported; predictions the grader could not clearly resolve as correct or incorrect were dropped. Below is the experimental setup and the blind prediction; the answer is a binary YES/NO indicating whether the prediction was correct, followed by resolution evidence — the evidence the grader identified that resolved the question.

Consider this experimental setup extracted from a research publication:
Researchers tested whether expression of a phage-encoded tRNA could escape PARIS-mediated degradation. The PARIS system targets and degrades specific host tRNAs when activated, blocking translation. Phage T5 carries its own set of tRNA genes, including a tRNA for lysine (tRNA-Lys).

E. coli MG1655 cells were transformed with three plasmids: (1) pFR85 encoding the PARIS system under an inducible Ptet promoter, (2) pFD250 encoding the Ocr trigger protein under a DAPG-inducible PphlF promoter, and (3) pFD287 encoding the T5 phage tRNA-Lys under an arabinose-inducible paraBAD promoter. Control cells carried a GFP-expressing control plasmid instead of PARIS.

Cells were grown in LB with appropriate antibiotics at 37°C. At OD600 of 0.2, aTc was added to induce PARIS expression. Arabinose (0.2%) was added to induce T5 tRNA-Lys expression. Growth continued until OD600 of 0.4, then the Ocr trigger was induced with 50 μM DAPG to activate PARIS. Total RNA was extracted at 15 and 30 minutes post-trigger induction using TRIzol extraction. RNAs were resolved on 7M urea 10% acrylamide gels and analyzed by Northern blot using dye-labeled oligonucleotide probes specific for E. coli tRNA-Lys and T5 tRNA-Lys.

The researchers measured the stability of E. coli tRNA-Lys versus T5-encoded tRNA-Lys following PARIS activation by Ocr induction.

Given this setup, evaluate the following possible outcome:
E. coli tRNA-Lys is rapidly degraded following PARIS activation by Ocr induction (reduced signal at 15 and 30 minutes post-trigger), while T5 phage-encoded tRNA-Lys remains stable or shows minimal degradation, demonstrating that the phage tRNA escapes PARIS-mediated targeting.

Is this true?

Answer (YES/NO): YES